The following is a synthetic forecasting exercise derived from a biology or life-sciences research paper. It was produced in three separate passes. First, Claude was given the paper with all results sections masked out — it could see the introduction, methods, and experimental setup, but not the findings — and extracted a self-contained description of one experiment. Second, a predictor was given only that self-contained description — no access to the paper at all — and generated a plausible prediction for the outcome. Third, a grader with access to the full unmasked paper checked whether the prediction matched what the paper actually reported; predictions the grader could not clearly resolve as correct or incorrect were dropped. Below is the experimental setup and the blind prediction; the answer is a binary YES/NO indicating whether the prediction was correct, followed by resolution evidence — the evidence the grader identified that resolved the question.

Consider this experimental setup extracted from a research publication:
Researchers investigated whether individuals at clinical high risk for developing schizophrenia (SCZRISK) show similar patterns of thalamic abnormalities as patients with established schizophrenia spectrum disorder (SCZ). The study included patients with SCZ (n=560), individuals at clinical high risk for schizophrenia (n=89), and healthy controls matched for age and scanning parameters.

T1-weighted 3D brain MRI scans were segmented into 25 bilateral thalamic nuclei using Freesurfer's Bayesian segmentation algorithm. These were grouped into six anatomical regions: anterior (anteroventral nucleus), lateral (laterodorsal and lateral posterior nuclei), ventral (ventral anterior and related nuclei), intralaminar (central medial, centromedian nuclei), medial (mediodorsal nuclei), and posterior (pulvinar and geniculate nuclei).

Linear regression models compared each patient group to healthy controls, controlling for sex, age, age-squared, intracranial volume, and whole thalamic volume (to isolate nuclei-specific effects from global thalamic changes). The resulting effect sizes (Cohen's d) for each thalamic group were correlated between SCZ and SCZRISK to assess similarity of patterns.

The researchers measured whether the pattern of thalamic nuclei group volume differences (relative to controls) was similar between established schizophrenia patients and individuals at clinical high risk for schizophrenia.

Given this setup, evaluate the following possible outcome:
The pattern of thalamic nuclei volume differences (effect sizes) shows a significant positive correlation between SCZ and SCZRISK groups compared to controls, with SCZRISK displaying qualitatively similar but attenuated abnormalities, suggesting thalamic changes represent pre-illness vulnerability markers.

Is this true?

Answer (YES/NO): NO